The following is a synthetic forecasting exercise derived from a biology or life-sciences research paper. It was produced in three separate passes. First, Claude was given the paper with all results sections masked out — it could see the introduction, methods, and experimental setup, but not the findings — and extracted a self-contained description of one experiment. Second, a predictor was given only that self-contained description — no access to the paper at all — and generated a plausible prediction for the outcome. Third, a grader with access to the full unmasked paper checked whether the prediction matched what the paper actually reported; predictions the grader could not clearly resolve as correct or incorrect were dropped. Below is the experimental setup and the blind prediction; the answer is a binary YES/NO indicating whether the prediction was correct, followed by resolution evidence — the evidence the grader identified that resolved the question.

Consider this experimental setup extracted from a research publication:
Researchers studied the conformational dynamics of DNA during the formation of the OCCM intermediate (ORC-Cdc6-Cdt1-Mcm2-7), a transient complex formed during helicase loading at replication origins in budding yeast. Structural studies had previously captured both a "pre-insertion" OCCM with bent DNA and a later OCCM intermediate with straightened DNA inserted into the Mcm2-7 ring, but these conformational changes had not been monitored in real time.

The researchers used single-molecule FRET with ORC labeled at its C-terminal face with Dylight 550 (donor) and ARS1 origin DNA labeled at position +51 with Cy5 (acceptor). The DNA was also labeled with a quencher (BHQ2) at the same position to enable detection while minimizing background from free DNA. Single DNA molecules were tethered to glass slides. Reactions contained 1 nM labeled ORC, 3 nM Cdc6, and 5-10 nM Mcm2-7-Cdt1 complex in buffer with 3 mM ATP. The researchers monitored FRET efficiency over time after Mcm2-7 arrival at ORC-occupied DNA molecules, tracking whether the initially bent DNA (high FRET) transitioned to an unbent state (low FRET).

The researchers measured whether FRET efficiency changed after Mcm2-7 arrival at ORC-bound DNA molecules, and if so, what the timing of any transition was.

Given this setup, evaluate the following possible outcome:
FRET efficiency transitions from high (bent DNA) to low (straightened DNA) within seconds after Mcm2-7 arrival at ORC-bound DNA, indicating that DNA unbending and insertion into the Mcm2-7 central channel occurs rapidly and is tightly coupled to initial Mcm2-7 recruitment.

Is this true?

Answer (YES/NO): YES